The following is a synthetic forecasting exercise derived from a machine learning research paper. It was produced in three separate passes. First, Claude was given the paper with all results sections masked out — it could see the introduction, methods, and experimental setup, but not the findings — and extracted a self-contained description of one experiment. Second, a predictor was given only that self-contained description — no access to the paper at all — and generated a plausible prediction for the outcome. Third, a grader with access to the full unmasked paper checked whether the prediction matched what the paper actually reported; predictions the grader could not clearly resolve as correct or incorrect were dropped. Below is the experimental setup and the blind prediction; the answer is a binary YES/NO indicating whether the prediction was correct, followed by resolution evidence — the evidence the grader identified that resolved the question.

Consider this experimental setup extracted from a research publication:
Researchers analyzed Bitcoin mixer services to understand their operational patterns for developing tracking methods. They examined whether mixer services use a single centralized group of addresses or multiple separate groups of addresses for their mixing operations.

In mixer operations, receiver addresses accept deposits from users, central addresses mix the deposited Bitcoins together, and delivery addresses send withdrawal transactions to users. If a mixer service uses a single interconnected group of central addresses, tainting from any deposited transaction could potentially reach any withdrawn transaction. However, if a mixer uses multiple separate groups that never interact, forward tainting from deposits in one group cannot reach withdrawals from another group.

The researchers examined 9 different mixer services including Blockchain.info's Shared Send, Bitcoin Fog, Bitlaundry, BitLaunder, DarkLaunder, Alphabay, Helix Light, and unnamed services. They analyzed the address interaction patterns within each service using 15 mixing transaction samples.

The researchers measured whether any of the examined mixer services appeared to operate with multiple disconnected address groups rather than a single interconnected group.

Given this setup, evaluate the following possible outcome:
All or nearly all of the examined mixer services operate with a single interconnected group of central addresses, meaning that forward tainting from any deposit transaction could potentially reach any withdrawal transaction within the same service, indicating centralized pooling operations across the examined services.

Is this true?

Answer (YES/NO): NO